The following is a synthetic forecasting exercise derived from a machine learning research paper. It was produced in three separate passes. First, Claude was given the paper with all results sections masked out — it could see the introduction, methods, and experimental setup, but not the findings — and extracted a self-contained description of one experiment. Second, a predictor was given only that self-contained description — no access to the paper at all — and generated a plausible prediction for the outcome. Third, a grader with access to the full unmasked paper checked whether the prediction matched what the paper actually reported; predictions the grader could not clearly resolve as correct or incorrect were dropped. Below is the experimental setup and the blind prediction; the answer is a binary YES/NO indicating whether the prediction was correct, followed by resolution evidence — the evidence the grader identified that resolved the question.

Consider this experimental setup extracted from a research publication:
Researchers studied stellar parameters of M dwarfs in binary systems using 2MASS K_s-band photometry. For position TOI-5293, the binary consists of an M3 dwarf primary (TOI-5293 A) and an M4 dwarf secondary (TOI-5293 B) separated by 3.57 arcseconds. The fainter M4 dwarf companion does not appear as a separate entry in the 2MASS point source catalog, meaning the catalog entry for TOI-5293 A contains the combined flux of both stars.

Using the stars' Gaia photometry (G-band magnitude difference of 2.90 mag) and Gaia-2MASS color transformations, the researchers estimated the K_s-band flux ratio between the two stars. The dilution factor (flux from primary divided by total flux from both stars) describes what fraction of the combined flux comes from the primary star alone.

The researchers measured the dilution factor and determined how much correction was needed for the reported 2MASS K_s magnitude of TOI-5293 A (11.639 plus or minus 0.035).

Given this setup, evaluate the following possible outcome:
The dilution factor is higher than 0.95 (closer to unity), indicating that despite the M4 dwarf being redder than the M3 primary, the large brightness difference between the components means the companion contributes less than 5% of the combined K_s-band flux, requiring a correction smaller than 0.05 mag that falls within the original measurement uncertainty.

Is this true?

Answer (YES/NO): NO